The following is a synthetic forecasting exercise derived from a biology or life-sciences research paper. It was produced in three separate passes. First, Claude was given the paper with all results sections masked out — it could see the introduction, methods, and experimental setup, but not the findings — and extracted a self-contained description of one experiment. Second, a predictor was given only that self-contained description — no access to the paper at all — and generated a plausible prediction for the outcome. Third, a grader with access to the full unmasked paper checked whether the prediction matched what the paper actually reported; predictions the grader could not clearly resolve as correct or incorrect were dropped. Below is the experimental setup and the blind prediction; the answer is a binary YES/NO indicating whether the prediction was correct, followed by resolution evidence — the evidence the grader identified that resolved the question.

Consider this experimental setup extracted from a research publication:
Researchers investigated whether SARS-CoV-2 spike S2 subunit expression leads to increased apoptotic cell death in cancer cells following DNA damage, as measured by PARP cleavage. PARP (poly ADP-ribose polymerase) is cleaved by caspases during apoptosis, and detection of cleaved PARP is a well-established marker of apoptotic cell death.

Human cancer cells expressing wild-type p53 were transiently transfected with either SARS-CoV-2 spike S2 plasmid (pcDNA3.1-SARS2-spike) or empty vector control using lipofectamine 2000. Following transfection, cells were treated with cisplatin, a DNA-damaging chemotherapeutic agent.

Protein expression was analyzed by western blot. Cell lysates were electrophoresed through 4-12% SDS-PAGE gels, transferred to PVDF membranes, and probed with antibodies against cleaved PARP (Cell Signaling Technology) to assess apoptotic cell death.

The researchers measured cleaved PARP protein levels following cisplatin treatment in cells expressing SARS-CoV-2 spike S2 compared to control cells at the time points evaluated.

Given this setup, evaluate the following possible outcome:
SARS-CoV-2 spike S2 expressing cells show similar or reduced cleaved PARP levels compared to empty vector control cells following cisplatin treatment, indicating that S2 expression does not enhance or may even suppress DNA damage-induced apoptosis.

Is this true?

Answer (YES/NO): YES